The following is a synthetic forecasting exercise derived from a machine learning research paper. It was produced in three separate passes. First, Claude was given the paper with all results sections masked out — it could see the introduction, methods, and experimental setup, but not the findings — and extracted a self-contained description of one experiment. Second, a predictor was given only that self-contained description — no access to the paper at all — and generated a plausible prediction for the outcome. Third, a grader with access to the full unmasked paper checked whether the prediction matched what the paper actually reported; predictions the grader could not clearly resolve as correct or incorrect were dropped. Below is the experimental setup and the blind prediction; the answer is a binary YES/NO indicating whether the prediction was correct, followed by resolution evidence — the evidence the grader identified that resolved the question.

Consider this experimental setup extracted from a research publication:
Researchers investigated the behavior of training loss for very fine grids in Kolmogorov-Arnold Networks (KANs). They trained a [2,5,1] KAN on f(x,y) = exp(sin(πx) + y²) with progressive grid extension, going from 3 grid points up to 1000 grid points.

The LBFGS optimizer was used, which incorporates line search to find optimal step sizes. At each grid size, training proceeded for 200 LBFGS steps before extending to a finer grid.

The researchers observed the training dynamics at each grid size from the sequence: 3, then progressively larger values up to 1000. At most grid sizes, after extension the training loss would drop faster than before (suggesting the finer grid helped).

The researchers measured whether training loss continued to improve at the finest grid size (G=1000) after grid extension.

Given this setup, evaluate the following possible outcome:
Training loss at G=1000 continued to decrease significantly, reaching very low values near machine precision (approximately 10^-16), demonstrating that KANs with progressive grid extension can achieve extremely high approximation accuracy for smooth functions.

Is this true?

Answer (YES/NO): NO